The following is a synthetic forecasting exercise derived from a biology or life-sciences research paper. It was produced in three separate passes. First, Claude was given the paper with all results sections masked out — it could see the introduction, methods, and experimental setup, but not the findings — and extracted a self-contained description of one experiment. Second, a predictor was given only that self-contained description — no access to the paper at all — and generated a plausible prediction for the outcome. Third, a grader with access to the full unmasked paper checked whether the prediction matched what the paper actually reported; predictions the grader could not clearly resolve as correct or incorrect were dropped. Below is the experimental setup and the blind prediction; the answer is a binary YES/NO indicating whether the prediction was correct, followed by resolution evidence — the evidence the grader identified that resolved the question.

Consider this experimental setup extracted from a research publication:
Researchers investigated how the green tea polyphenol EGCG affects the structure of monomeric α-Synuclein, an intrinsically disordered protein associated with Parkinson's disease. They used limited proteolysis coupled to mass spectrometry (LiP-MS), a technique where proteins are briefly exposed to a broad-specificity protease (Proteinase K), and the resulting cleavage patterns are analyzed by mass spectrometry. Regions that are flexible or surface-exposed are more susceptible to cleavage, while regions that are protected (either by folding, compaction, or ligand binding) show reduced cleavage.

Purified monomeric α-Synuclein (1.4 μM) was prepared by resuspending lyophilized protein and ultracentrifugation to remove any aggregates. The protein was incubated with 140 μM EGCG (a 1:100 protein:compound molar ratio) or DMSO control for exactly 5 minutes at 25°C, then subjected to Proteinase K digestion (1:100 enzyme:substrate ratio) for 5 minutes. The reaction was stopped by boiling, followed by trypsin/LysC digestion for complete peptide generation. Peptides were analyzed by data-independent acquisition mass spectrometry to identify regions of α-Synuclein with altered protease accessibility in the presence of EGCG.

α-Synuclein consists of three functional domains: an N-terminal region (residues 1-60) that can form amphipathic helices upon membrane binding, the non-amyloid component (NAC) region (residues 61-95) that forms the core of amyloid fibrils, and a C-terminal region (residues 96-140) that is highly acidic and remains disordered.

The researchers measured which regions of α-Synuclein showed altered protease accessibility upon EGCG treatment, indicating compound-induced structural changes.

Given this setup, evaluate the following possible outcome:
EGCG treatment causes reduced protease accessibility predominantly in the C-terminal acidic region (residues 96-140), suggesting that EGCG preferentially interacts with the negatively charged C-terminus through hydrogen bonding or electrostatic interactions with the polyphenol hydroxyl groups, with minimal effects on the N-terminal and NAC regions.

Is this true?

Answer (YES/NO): NO